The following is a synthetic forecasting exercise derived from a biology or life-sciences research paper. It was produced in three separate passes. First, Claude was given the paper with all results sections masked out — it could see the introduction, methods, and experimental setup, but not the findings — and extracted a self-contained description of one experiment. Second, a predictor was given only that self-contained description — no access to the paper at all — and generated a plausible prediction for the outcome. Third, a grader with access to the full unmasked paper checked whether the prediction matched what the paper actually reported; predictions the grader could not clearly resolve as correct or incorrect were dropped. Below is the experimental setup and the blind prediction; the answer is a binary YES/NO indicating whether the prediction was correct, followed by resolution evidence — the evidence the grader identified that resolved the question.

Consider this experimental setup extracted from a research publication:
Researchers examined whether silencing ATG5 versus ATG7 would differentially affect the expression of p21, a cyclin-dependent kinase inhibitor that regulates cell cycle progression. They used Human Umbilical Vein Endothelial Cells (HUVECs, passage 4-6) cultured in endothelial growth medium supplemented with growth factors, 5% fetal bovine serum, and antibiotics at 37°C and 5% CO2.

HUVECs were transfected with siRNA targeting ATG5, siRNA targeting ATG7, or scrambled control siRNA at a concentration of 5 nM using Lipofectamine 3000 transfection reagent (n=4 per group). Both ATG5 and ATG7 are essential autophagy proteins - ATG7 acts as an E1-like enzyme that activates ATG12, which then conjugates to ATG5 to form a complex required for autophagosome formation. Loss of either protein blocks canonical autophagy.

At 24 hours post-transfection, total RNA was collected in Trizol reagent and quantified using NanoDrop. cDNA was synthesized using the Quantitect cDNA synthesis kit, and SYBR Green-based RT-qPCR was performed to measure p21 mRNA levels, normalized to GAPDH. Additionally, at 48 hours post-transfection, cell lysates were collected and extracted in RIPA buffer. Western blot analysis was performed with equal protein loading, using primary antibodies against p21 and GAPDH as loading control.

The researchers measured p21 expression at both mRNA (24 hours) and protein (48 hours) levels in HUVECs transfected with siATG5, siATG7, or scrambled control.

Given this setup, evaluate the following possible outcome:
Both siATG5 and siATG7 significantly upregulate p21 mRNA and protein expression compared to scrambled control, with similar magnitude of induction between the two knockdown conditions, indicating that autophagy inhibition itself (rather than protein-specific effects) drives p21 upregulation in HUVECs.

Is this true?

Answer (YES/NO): NO